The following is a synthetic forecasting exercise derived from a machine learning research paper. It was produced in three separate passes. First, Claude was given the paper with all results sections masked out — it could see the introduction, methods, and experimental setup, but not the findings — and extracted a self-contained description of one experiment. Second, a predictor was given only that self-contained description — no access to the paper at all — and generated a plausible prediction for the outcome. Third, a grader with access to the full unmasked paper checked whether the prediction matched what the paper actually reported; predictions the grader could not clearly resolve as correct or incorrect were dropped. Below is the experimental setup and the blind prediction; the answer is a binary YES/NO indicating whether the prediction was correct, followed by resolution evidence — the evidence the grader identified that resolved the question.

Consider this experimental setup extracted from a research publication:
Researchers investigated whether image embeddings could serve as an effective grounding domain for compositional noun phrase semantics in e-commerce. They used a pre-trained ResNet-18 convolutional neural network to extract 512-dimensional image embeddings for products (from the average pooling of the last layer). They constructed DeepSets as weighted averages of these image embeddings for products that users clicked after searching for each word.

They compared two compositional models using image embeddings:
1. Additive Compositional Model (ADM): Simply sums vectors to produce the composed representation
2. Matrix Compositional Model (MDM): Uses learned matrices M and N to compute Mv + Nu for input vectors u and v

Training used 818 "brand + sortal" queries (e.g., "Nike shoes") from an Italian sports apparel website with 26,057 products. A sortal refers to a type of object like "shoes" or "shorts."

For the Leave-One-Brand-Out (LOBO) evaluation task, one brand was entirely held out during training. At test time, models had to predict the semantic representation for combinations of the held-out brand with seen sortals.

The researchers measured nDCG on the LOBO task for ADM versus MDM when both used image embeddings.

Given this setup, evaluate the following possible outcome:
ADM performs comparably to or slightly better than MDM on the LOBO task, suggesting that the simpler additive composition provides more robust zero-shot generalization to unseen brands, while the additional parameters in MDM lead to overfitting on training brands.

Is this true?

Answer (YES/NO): NO